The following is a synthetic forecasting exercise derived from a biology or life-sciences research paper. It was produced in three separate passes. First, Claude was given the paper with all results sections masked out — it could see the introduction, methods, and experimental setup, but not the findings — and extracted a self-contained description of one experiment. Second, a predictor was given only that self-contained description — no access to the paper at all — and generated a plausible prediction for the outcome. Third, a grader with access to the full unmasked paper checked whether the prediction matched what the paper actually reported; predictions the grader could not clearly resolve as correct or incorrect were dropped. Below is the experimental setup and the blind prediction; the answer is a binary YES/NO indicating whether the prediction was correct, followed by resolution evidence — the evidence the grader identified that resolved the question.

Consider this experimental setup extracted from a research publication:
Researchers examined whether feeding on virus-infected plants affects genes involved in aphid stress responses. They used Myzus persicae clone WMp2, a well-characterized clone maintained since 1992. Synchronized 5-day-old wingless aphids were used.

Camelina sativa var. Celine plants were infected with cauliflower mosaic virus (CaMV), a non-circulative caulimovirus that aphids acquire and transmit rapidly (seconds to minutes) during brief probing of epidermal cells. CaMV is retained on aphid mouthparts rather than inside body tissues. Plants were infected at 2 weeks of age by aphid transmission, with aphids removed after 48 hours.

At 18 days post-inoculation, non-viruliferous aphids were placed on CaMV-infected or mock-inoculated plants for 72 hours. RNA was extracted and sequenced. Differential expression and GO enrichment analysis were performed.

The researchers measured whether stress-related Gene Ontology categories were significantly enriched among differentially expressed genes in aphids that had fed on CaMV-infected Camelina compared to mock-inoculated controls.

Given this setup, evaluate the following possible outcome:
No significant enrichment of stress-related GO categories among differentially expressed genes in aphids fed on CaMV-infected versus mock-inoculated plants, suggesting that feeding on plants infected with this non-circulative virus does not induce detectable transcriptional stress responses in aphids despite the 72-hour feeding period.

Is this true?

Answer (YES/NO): NO